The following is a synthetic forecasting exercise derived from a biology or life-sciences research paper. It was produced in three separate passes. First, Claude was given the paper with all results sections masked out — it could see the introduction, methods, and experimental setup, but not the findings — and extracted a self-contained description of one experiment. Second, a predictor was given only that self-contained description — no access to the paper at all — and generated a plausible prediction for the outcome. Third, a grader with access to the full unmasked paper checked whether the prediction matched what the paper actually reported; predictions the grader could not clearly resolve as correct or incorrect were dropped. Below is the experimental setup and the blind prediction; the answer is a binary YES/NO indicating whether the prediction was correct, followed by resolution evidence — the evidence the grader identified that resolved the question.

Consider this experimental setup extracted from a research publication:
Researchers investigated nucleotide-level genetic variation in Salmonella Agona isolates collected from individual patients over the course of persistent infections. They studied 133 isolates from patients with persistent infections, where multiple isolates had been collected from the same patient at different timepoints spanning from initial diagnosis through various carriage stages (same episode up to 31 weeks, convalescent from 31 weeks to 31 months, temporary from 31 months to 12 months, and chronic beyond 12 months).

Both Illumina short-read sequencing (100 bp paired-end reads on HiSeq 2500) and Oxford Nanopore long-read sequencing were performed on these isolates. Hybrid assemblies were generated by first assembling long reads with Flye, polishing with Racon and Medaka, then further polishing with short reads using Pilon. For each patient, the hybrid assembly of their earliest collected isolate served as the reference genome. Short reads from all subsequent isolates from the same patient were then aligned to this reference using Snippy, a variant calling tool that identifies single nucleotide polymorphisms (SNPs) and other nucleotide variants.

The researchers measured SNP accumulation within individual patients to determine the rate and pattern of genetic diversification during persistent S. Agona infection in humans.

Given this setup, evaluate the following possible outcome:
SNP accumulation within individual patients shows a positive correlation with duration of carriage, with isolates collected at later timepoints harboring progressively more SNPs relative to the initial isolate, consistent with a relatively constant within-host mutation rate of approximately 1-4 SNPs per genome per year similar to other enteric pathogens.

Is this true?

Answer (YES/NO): NO